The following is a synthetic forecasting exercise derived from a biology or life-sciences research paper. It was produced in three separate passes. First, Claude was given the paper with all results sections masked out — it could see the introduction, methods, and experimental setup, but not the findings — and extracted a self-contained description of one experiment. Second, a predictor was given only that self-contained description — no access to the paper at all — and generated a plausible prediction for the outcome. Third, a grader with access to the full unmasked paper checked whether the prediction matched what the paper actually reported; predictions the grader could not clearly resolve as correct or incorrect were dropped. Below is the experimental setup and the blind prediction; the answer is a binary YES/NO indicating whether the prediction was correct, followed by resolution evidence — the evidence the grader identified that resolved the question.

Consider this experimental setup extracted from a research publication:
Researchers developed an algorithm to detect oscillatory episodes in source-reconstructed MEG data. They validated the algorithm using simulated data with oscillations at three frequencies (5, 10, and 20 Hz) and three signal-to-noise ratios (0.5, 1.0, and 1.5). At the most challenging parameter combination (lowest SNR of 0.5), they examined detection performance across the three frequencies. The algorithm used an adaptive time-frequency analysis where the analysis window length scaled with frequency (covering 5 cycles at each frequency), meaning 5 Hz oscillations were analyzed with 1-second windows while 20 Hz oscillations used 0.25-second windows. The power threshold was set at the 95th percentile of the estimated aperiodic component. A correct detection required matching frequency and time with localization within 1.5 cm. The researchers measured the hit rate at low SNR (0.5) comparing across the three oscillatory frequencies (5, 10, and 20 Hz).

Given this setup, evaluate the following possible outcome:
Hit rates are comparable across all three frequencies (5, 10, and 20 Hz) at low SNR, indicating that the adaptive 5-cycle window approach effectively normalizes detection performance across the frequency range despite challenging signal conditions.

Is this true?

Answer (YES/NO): NO